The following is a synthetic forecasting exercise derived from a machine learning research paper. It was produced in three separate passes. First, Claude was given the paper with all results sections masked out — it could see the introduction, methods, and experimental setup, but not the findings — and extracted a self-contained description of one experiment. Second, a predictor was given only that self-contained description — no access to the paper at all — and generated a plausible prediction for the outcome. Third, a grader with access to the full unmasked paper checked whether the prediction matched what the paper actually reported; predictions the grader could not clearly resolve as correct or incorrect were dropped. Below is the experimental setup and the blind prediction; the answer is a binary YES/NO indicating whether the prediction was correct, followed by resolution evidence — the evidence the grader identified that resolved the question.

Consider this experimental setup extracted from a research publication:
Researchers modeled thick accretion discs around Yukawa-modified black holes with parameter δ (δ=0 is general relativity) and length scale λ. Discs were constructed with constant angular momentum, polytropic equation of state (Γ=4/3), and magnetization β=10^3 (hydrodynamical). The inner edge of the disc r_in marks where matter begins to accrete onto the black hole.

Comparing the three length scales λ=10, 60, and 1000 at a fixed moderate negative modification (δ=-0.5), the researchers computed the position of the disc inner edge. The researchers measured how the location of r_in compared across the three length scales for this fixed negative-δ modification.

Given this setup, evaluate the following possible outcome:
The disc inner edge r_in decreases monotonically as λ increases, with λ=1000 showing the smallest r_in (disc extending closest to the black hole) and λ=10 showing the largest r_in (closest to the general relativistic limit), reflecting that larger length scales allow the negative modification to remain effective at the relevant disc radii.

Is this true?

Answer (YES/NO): NO